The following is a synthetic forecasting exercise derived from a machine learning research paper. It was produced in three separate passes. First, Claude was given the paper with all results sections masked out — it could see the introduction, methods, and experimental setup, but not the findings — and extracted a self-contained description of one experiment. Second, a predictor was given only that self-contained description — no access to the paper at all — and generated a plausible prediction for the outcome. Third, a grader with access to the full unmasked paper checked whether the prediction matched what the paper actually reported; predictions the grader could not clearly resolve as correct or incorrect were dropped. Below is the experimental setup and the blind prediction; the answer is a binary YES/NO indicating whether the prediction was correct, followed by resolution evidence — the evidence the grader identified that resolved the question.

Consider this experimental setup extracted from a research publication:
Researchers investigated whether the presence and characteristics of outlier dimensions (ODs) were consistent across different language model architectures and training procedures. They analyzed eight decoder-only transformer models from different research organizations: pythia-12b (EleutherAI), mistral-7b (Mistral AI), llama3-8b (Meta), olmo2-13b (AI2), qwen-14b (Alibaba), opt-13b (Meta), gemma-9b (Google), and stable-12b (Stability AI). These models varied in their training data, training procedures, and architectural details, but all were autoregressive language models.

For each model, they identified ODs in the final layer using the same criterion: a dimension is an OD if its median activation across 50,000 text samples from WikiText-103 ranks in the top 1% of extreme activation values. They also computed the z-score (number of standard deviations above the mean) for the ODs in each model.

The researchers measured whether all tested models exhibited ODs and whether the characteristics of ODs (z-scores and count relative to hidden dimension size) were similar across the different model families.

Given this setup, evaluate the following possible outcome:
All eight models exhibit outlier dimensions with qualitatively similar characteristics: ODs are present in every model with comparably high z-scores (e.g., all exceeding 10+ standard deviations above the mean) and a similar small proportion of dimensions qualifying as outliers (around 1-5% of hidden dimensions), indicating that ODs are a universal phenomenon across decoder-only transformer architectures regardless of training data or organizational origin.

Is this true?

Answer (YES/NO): NO